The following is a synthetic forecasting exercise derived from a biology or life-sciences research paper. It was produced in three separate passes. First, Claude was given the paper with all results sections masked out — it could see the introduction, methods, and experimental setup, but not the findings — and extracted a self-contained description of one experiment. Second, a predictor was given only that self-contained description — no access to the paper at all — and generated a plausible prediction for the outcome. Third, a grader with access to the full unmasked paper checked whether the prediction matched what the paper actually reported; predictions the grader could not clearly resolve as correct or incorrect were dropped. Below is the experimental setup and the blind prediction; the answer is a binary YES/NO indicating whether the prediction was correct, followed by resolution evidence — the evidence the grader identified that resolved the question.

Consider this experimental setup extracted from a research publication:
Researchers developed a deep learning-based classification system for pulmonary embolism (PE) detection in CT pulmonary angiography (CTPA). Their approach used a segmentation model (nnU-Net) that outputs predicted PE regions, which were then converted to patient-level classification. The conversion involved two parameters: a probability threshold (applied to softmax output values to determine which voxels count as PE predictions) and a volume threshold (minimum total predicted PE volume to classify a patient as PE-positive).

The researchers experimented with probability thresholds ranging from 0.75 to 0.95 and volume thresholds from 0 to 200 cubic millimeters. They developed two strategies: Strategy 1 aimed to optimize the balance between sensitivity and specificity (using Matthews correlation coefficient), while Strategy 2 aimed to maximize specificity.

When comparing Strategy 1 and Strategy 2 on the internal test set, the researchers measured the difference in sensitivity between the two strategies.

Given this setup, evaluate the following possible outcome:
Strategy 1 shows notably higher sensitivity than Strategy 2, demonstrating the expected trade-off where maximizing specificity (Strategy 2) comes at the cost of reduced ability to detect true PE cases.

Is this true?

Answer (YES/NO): YES